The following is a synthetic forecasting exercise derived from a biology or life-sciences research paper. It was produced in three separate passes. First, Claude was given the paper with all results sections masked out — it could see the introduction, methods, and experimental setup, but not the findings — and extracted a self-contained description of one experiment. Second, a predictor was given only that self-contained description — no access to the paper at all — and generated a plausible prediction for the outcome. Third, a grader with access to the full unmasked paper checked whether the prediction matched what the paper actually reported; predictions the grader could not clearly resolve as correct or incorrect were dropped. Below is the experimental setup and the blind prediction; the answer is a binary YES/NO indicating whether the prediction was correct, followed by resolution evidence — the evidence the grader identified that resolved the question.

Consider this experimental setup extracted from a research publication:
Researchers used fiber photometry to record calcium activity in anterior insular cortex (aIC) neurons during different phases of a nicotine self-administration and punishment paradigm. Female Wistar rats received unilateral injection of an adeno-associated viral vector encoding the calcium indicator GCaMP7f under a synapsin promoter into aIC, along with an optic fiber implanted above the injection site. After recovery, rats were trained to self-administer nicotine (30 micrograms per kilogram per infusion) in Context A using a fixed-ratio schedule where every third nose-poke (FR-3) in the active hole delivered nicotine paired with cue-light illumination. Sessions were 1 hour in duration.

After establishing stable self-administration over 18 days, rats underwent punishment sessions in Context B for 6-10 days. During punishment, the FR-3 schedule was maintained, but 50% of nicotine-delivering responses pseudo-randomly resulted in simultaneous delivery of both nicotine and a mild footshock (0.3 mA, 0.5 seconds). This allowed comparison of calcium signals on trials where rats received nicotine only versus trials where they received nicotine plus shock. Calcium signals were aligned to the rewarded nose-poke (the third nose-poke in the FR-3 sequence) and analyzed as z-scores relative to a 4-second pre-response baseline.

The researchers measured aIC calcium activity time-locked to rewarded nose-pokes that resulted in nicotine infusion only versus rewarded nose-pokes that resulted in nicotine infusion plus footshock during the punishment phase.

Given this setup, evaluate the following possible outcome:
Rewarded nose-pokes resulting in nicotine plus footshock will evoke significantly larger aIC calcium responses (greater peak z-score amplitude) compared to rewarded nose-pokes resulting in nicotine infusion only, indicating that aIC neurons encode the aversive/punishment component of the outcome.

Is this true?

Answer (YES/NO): YES